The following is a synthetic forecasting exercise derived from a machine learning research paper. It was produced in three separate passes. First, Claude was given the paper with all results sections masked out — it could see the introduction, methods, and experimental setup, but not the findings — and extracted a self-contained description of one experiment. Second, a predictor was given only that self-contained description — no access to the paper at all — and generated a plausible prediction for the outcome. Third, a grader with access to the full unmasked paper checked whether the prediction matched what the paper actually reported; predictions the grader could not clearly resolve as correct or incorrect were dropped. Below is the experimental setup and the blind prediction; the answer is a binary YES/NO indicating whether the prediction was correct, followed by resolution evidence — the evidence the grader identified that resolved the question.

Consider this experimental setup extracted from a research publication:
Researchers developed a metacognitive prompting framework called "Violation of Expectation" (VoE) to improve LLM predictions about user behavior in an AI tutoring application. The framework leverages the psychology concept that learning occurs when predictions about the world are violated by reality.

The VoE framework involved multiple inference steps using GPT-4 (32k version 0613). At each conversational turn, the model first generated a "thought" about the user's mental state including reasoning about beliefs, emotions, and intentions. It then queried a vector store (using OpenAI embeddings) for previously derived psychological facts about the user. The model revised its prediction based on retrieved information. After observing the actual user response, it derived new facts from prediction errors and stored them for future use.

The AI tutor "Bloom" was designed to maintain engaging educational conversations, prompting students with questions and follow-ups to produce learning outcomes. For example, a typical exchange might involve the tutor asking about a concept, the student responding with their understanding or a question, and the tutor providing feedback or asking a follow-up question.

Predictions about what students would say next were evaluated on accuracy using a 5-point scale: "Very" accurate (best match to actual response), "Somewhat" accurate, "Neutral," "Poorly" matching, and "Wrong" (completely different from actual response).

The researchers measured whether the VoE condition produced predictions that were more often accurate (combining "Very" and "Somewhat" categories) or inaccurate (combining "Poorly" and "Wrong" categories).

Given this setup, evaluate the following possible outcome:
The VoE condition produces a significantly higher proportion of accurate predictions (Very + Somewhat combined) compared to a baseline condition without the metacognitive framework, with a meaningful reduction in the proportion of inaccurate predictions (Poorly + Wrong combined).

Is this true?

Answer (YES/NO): YES